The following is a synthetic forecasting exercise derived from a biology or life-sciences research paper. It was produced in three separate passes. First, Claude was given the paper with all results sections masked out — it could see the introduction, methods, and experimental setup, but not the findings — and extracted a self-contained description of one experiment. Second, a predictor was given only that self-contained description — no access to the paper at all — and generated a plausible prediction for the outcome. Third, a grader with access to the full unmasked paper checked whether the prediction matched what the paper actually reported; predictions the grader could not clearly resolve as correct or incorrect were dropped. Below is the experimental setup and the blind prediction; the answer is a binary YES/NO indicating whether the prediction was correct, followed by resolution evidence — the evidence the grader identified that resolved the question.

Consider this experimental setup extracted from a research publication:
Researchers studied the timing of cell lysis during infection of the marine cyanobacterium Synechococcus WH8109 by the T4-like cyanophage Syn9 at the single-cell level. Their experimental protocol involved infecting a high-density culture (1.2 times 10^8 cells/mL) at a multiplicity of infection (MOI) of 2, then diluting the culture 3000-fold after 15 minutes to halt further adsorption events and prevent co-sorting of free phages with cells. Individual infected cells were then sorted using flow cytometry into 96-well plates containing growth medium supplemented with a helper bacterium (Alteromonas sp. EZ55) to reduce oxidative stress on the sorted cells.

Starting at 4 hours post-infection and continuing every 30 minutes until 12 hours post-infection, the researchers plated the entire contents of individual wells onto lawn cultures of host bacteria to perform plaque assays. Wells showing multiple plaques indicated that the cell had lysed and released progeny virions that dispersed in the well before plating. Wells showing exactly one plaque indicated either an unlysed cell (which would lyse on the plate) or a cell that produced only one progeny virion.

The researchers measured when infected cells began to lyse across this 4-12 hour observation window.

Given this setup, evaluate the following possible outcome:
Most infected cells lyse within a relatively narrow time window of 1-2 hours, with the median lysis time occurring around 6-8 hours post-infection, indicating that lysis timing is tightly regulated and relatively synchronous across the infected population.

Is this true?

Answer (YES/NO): NO